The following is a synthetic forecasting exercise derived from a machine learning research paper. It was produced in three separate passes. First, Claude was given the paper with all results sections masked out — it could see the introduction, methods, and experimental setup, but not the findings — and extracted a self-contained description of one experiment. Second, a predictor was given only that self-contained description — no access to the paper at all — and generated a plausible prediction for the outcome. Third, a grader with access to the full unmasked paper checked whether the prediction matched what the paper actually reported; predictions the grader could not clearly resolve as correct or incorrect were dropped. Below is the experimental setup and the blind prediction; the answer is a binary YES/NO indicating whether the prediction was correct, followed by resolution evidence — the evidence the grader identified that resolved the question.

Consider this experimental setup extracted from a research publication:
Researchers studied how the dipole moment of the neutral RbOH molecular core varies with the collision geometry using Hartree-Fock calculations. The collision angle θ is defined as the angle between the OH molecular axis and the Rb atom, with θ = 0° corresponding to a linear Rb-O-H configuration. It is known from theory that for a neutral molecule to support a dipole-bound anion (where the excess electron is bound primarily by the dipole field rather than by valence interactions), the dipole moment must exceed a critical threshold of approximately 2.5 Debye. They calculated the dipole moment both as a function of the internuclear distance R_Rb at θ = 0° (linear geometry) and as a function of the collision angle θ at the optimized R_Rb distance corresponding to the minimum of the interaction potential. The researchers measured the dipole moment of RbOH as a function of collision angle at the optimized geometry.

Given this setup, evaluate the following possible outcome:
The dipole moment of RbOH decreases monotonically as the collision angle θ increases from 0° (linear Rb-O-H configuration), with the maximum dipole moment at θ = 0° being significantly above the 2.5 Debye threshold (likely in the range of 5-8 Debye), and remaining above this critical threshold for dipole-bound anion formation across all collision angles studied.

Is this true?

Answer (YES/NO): NO